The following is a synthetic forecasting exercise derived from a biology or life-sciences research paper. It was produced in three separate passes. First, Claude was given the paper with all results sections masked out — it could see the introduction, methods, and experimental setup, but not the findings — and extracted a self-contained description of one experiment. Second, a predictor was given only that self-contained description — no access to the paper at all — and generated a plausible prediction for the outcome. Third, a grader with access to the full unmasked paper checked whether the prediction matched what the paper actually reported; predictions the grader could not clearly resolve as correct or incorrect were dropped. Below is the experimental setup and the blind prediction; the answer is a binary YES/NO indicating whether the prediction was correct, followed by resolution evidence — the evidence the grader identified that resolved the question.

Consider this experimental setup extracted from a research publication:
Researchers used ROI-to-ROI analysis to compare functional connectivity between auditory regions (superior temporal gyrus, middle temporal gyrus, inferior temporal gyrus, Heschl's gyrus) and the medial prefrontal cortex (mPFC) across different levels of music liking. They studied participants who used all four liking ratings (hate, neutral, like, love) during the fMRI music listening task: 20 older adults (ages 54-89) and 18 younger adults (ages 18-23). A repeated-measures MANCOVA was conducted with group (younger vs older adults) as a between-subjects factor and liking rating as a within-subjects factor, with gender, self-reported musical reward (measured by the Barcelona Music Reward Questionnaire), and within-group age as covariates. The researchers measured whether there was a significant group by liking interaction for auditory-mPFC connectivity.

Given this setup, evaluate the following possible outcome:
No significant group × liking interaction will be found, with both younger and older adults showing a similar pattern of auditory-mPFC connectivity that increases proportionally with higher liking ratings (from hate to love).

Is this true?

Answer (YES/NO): NO